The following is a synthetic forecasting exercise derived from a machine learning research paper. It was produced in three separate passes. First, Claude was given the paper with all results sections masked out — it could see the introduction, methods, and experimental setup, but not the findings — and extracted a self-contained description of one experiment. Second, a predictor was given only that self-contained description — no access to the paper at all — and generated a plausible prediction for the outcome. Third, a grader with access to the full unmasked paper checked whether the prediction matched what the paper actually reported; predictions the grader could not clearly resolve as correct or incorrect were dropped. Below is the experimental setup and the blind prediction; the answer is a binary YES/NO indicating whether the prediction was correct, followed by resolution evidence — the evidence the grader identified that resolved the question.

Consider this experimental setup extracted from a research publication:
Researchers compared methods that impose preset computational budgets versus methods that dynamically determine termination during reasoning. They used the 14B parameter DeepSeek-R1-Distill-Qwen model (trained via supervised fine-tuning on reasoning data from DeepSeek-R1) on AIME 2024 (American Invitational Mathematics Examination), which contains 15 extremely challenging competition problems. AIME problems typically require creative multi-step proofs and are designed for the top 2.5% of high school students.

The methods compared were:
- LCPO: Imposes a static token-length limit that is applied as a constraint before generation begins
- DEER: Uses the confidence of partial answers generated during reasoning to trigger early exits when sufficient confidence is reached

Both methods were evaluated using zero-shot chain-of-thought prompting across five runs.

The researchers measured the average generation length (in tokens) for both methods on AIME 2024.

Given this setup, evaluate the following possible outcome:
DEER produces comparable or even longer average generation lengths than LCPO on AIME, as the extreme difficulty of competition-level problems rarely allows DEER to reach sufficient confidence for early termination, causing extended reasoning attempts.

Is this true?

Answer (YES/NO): NO